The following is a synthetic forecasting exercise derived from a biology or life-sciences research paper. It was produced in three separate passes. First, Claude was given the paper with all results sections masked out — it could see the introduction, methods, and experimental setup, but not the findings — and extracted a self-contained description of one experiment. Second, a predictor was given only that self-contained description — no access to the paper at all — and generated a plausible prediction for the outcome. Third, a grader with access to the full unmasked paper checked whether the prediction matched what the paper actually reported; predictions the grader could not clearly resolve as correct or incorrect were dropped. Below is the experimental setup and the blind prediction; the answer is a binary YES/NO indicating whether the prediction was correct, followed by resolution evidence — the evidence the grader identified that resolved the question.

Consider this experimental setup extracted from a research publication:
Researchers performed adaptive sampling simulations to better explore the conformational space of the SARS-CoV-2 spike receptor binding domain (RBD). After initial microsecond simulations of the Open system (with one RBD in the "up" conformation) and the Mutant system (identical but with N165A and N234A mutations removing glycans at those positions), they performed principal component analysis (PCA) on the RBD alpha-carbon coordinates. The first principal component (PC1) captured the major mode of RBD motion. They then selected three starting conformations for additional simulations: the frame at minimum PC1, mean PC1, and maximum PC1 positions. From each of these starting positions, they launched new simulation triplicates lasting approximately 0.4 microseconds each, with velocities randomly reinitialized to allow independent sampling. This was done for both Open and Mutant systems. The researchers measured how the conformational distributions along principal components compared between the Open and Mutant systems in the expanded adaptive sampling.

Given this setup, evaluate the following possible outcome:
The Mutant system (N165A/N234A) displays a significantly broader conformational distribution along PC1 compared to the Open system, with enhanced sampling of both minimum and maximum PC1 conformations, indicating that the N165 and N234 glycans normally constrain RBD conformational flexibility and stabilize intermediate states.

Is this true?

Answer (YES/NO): YES